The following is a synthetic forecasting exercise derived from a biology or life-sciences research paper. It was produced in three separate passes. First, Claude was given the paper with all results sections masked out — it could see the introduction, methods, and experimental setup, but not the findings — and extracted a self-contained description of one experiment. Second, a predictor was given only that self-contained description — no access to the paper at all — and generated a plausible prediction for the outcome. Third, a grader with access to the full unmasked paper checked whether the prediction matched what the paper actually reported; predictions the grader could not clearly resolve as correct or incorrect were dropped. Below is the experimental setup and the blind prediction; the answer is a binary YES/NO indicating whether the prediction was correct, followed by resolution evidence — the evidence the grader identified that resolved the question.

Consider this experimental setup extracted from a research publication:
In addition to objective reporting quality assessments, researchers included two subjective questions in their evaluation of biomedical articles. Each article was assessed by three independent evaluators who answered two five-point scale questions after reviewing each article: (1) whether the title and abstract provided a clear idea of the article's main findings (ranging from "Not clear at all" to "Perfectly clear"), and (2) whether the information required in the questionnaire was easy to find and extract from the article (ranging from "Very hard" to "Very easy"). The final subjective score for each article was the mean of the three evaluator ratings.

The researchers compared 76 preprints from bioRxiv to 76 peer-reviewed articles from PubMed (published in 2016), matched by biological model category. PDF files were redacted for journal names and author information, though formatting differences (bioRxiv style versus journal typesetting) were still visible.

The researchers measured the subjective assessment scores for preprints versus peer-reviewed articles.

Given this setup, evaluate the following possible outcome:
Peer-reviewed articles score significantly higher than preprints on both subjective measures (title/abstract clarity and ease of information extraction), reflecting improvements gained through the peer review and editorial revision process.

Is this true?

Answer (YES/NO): NO